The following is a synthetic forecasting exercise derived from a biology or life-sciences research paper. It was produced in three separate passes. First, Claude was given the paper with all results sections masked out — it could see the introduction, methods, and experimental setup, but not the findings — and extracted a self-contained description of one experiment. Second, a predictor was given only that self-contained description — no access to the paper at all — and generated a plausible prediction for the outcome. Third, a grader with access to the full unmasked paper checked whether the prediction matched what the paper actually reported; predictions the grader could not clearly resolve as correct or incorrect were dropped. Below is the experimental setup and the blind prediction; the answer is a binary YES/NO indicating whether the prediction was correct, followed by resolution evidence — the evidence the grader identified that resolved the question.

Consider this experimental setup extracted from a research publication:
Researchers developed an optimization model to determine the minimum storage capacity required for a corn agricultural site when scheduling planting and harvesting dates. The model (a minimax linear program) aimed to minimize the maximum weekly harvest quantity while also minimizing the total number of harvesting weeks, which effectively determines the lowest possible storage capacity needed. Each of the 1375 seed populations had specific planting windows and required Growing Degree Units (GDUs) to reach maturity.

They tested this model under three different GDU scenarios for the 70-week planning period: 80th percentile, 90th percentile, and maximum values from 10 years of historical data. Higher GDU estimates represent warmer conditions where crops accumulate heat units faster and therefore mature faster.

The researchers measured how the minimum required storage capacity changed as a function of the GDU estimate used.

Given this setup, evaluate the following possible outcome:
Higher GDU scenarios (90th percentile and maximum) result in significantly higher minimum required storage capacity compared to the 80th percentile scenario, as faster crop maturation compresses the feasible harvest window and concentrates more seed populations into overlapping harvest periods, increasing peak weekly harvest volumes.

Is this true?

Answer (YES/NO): NO